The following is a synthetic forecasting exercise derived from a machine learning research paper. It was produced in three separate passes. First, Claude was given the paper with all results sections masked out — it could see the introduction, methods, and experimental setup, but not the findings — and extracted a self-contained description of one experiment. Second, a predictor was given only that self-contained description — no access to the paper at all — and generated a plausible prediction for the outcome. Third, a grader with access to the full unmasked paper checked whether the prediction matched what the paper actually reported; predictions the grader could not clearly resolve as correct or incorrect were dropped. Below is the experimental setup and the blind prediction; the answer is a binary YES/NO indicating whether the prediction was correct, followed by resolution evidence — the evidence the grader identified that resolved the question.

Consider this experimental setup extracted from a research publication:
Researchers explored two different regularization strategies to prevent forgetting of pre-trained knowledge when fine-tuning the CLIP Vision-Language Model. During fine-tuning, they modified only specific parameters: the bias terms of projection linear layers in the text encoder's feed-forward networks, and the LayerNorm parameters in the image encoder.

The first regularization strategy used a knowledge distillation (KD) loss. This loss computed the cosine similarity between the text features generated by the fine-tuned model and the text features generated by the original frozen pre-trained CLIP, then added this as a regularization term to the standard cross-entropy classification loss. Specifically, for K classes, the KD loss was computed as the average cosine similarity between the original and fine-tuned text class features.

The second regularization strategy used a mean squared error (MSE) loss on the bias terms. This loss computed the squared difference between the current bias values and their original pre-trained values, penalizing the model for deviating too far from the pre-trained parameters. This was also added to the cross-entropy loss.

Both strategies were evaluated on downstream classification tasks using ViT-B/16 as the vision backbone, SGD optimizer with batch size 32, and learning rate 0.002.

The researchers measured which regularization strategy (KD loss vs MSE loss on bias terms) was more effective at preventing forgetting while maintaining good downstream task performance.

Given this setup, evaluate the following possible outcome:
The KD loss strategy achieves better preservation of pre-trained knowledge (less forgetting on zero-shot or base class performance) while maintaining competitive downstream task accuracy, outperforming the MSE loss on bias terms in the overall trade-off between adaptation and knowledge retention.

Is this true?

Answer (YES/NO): YES